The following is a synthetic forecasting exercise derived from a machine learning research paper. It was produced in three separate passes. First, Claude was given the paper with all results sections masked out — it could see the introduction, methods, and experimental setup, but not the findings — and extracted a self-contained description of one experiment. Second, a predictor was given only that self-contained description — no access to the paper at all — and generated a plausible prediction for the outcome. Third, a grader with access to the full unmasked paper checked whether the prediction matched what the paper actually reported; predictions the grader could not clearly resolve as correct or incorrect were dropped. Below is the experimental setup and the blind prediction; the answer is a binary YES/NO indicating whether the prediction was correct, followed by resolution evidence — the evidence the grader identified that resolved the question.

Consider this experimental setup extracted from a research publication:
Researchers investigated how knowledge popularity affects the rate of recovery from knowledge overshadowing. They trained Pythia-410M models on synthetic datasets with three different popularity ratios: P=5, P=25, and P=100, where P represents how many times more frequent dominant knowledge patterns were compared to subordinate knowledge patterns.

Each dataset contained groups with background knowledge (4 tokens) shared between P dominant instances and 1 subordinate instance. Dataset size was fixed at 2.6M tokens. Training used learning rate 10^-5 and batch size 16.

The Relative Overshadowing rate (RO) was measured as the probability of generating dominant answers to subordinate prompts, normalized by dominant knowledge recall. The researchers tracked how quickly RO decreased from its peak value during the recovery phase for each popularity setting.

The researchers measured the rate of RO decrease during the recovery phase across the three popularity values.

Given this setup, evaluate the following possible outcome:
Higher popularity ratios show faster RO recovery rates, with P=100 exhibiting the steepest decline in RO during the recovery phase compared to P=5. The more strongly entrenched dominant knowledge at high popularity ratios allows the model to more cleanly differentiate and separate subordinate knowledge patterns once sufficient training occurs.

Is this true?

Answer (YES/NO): YES